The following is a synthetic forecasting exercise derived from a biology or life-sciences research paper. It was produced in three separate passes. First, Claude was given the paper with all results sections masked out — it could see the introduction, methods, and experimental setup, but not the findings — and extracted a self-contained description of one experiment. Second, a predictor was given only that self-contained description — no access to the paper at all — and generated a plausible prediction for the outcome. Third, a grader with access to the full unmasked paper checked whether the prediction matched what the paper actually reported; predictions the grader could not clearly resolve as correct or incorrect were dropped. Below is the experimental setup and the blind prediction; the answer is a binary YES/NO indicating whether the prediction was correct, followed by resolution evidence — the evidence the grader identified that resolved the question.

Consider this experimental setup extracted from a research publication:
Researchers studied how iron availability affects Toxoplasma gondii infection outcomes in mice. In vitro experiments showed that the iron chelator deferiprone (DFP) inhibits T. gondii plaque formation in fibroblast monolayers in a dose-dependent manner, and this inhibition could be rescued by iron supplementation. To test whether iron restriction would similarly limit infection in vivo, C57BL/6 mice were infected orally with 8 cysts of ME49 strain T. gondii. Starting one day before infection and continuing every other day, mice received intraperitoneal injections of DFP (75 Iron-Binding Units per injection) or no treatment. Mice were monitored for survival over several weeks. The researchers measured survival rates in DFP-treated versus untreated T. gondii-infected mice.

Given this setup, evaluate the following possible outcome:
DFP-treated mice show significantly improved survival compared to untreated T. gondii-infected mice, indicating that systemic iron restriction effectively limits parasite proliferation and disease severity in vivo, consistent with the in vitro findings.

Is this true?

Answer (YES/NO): NO